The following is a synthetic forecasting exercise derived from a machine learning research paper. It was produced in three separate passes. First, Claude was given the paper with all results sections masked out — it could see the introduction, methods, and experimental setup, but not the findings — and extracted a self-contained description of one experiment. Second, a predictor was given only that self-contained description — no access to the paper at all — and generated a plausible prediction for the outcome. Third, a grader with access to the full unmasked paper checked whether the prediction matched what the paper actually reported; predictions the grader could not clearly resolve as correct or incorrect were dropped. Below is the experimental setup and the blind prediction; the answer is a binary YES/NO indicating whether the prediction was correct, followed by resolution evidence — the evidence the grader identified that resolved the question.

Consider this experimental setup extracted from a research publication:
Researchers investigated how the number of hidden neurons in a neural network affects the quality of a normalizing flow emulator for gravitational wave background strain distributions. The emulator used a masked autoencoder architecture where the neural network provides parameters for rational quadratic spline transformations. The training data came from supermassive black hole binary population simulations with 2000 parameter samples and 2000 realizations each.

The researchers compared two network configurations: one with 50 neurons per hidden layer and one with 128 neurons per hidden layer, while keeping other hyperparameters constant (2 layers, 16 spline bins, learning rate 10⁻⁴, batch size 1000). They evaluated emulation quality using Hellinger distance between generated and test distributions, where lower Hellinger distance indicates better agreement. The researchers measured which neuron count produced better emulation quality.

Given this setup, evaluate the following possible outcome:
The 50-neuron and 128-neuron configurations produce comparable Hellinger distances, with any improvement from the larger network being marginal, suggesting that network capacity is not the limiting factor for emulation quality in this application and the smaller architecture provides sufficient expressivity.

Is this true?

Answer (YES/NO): NO